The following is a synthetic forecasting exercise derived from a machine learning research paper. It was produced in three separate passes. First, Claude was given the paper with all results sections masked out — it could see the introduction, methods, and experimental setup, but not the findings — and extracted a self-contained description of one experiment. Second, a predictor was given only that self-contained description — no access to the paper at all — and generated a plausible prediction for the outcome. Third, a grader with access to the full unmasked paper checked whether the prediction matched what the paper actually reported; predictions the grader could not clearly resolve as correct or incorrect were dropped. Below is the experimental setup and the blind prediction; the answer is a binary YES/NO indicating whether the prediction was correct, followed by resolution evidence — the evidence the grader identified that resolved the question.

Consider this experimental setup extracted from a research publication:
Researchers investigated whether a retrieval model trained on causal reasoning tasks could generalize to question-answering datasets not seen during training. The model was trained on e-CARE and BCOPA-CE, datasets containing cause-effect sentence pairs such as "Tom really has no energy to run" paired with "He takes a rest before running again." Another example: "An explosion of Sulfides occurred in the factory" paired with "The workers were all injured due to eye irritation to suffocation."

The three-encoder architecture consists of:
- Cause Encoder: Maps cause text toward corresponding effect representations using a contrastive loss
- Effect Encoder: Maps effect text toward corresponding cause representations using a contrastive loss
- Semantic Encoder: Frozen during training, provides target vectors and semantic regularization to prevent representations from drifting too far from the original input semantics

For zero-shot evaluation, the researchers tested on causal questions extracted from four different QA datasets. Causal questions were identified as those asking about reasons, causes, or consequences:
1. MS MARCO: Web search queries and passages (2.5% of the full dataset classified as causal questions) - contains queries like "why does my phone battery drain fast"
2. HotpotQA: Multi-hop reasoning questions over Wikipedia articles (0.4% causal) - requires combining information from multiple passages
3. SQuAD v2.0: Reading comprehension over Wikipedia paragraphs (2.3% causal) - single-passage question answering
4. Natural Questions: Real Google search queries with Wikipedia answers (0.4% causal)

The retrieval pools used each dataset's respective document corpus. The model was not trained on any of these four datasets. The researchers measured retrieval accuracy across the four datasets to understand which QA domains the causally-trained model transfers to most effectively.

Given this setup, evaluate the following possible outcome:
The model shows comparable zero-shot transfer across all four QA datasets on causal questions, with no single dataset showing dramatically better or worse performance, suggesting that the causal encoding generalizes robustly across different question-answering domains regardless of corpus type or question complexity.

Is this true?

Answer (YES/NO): NO